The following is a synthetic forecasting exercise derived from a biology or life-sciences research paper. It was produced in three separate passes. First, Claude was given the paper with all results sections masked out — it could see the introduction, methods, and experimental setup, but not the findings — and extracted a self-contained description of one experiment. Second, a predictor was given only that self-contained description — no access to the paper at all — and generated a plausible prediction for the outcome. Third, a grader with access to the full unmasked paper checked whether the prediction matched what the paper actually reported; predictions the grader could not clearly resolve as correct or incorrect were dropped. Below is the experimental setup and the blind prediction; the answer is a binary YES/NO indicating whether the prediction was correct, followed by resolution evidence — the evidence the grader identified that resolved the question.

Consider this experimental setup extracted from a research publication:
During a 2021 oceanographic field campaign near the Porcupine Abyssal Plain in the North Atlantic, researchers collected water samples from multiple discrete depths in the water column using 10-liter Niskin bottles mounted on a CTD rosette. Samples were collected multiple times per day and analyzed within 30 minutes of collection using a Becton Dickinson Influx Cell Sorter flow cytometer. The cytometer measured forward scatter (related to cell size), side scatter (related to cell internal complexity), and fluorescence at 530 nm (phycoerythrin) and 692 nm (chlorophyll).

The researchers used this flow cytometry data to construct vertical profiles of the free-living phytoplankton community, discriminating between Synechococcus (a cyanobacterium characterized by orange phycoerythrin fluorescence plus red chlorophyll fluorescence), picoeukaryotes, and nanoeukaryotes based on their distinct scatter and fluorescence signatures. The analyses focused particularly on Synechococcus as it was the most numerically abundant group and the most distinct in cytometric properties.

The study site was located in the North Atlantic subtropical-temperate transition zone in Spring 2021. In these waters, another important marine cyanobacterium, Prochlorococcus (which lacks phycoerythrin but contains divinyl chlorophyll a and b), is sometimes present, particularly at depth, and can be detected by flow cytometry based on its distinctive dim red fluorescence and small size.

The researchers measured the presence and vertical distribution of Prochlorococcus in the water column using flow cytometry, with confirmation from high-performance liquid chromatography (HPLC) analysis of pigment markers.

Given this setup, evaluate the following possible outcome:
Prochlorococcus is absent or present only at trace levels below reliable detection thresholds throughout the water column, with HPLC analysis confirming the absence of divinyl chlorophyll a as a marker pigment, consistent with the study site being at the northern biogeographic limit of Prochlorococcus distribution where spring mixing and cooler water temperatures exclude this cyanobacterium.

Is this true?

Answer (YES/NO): YES